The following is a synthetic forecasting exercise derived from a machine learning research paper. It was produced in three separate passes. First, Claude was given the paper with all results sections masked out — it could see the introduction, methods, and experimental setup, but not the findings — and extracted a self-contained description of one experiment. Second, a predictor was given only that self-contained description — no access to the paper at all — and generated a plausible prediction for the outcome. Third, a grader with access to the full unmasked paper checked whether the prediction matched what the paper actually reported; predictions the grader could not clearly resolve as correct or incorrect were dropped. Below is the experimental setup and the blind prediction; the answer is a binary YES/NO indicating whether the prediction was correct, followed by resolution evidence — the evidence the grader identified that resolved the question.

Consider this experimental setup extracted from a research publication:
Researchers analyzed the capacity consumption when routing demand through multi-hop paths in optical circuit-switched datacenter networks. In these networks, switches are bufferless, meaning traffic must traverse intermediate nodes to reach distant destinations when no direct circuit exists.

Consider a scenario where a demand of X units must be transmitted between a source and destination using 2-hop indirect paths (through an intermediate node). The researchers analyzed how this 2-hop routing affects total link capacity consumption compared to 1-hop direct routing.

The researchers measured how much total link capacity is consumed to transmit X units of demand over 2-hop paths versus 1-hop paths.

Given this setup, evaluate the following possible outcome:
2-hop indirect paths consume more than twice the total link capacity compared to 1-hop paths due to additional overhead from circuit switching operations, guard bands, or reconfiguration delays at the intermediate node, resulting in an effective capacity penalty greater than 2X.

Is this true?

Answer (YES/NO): NO